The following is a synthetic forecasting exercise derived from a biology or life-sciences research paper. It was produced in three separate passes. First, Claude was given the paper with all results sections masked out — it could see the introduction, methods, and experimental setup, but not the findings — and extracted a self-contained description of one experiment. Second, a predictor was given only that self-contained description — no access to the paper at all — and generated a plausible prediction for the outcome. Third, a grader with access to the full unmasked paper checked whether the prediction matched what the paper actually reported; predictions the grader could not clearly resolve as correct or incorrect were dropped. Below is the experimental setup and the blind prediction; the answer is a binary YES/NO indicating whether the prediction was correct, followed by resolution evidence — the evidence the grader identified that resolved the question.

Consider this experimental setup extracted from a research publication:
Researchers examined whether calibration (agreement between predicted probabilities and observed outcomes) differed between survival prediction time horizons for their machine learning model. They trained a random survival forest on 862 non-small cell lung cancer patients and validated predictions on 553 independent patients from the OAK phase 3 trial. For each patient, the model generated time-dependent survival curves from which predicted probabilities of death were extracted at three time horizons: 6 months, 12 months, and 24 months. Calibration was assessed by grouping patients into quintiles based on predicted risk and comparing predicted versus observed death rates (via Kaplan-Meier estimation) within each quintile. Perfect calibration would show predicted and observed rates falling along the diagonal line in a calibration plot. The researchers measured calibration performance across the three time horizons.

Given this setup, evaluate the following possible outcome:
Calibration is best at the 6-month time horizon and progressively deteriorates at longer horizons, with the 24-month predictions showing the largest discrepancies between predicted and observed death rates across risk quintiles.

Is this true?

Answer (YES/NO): NO